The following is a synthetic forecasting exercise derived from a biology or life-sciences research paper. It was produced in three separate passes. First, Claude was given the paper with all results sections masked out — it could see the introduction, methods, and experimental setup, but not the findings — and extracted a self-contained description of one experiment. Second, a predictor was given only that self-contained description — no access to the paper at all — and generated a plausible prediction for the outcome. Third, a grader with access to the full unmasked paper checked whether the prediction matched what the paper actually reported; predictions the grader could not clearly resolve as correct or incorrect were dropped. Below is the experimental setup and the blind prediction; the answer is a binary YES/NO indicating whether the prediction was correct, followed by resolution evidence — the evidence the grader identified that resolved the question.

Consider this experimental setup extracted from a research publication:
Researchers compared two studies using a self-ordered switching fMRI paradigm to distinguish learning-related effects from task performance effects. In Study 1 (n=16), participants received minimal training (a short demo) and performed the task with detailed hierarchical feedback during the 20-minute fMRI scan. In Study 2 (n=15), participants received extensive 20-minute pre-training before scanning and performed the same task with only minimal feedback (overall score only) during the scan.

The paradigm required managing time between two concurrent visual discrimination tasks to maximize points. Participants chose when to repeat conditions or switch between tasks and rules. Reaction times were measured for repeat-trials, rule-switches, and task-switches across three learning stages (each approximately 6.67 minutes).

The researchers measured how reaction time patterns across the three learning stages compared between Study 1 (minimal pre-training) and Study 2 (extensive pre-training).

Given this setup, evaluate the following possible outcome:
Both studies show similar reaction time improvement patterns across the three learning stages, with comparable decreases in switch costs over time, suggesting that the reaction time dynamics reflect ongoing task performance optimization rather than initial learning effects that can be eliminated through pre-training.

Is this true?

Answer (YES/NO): NO